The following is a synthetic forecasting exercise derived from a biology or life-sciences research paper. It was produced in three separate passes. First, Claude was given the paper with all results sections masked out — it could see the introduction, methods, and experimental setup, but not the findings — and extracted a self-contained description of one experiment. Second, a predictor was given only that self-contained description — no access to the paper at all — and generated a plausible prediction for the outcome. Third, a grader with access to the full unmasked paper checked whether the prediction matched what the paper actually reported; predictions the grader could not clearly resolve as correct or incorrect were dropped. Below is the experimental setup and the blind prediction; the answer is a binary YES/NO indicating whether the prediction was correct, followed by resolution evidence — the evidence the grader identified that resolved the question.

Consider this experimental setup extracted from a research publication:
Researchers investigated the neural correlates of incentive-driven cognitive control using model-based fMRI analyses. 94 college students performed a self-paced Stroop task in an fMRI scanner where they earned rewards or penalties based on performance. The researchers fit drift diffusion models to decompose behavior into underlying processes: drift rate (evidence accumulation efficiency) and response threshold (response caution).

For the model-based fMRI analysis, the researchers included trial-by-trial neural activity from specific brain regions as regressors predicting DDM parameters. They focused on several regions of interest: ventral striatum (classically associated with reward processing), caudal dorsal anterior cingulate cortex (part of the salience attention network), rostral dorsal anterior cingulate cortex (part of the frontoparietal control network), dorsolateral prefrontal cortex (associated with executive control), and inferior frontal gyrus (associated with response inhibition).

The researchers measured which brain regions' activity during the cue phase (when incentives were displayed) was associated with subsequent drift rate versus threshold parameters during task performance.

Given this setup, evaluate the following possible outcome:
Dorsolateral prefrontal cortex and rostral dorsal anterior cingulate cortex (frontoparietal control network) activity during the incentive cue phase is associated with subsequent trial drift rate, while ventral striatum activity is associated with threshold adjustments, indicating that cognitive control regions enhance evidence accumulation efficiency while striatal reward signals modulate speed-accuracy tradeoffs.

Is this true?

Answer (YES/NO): NO